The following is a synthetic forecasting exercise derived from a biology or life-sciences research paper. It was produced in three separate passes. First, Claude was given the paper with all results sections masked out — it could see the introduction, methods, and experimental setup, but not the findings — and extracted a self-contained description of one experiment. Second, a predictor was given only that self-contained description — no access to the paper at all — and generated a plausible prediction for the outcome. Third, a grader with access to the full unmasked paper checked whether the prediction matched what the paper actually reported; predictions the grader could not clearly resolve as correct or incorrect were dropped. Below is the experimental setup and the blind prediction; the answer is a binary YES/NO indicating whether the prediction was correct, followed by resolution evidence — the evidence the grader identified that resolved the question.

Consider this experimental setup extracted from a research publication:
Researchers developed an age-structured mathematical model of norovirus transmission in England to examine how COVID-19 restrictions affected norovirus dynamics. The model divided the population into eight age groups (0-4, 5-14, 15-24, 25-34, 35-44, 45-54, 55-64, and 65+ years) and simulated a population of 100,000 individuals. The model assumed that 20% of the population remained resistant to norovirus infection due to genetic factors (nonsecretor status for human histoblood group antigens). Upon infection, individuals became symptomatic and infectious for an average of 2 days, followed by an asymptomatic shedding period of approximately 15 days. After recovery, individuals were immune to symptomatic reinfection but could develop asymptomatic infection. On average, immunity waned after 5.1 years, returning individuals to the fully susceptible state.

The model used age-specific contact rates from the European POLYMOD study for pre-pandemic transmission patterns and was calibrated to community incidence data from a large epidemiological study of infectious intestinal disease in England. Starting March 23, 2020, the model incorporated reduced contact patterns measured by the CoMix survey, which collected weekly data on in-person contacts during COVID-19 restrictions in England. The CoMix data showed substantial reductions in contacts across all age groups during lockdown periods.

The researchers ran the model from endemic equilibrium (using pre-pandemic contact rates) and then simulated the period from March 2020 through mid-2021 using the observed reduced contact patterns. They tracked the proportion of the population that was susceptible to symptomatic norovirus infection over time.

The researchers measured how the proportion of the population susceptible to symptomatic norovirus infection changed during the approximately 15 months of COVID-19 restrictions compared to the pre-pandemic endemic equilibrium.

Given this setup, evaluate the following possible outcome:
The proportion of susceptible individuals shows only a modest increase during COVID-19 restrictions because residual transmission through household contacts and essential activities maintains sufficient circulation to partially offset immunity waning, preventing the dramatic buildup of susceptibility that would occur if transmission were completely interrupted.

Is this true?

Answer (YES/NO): NO